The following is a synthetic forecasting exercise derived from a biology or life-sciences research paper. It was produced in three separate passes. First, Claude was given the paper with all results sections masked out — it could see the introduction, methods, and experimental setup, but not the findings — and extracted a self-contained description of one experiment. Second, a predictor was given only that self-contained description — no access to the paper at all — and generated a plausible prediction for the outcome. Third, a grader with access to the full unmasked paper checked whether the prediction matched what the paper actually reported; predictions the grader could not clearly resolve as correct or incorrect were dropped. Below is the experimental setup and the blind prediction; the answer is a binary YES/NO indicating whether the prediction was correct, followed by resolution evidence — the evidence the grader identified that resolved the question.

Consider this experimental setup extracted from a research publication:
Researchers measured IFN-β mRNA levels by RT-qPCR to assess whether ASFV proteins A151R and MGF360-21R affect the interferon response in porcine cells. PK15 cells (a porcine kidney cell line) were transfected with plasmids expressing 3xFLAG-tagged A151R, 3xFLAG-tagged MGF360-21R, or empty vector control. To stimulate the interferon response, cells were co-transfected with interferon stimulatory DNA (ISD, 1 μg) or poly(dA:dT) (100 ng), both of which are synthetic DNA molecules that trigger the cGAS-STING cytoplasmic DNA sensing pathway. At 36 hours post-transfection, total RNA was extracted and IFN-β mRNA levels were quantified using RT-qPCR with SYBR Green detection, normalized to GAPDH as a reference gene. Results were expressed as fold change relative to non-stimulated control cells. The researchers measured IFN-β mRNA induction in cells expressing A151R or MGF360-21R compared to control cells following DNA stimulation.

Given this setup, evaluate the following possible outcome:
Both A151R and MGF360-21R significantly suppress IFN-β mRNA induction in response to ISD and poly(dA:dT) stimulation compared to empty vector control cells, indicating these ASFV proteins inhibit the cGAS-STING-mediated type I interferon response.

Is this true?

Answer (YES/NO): YES